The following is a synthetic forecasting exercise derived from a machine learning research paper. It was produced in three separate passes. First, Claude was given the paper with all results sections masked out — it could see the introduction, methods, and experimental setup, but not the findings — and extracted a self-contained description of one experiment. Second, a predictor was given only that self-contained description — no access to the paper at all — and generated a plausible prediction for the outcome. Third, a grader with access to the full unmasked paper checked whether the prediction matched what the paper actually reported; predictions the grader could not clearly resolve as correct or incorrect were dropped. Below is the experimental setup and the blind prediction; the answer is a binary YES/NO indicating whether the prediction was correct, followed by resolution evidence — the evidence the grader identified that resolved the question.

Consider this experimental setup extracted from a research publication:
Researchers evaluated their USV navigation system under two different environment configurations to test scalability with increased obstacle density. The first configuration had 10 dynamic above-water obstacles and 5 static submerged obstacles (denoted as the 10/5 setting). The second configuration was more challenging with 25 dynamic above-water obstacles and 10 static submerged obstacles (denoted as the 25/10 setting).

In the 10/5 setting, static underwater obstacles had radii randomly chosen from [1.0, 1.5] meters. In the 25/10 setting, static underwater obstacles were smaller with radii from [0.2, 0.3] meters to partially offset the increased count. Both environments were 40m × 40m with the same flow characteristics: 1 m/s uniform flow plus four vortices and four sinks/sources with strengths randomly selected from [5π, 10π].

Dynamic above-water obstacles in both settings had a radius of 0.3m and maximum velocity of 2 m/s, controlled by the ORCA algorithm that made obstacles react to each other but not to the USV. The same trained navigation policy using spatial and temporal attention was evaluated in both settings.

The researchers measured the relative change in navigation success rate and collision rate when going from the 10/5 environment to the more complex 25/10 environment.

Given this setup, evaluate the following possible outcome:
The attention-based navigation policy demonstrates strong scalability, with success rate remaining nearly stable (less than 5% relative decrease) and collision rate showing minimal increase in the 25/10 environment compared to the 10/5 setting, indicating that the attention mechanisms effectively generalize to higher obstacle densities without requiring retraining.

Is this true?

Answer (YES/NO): NO